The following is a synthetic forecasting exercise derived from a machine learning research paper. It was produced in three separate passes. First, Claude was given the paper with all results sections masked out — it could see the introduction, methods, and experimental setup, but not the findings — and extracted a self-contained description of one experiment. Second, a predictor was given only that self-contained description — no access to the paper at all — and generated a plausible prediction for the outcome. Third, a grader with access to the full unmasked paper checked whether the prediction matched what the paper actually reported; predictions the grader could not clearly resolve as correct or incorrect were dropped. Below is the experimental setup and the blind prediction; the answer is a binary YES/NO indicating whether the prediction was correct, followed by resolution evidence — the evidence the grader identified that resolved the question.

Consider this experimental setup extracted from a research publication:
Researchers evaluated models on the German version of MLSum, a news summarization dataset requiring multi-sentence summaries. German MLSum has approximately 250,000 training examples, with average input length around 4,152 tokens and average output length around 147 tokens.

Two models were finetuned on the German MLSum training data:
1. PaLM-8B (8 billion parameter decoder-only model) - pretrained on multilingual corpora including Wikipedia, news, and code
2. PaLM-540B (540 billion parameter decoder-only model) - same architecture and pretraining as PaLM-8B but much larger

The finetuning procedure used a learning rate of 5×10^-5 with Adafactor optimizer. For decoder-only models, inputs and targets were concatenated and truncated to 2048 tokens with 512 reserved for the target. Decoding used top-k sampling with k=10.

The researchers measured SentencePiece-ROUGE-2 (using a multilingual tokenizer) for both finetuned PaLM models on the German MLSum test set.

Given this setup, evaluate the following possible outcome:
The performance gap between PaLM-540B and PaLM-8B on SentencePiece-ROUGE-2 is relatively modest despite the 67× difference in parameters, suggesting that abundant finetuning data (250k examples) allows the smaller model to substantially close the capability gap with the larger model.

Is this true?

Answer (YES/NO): NO